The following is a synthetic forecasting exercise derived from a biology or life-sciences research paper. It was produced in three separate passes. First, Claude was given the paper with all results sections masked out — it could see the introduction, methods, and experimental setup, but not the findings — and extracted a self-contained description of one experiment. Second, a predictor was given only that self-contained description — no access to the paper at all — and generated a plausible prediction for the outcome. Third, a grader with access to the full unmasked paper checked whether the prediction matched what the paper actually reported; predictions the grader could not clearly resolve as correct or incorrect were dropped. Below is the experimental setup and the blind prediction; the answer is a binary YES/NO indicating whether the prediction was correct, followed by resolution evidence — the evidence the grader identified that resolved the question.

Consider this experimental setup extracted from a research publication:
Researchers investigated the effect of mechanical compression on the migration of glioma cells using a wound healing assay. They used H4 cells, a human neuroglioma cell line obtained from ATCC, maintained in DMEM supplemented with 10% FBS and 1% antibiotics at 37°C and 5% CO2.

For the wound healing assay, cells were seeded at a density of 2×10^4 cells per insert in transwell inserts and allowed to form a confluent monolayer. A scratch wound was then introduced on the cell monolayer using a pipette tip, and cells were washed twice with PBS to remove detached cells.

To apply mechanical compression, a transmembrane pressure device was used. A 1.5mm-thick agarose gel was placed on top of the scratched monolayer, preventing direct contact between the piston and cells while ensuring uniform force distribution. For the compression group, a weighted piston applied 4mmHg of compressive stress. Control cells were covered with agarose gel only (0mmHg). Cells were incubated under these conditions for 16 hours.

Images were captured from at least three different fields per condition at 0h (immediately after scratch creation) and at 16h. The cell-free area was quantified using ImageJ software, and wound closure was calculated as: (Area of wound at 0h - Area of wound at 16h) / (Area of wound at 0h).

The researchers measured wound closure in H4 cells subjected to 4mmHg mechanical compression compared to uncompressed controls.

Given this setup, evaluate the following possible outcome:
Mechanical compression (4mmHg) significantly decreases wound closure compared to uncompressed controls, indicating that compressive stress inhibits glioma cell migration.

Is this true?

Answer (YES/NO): NO